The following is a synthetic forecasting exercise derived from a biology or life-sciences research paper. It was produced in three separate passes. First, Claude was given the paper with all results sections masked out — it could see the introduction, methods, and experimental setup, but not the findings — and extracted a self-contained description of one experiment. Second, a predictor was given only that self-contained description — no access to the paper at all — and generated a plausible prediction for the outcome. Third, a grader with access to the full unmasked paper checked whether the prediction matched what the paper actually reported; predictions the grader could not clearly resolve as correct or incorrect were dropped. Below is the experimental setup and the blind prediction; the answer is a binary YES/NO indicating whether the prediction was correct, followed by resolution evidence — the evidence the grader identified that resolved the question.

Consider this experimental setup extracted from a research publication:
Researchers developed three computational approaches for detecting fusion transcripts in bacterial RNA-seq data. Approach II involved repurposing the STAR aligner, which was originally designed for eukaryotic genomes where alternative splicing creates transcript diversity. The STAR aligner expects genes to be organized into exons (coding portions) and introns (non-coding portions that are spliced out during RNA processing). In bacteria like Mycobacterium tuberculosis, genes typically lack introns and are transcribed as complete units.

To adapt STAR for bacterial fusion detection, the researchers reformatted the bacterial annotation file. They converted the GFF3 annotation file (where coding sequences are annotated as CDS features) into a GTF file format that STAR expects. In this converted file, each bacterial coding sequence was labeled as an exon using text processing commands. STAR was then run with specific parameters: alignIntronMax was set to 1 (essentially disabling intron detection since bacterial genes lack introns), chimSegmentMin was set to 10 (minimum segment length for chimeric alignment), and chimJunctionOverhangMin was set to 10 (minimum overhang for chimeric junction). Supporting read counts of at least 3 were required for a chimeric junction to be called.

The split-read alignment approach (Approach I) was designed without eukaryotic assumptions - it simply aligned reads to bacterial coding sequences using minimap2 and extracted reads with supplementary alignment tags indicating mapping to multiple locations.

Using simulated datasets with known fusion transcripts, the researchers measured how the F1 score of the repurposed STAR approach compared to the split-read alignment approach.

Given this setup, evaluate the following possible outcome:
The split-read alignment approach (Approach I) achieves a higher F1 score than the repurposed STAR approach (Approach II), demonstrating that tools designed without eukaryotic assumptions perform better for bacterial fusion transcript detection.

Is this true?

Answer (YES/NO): YES